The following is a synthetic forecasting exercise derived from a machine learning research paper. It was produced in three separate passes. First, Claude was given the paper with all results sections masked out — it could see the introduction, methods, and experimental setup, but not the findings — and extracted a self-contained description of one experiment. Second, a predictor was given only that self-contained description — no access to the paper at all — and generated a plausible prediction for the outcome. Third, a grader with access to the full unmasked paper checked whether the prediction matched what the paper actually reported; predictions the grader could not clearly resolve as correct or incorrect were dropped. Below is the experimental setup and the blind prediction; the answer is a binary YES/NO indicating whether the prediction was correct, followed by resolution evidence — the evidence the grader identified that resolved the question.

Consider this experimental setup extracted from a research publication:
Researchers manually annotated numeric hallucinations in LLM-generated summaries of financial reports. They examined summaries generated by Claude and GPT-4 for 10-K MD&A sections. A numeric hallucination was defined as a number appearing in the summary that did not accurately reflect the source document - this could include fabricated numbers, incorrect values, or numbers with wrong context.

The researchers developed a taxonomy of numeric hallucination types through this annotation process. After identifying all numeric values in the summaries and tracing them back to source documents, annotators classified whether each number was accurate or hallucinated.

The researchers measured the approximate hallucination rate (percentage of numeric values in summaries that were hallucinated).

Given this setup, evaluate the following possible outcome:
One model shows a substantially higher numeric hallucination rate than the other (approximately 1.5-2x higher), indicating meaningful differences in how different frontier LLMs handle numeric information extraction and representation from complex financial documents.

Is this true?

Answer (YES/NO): NO